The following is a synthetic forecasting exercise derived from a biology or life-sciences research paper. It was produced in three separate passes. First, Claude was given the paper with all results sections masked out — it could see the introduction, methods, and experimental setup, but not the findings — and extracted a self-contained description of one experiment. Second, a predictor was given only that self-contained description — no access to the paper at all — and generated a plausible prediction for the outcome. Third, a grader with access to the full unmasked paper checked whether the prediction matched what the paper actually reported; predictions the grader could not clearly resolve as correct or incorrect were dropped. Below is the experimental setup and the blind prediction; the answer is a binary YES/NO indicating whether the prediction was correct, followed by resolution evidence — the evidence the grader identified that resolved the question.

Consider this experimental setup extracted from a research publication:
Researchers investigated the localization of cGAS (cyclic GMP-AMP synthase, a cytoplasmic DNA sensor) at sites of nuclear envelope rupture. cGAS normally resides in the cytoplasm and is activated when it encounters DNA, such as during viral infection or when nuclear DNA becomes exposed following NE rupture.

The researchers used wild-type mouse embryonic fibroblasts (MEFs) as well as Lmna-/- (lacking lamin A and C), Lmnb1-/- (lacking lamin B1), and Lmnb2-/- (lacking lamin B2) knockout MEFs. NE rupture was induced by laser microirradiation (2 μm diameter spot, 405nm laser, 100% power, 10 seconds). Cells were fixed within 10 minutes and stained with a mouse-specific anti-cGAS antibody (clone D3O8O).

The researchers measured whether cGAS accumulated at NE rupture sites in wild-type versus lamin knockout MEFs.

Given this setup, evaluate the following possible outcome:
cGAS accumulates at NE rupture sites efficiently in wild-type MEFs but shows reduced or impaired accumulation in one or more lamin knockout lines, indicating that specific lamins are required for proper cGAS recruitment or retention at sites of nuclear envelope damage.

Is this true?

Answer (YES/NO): YES